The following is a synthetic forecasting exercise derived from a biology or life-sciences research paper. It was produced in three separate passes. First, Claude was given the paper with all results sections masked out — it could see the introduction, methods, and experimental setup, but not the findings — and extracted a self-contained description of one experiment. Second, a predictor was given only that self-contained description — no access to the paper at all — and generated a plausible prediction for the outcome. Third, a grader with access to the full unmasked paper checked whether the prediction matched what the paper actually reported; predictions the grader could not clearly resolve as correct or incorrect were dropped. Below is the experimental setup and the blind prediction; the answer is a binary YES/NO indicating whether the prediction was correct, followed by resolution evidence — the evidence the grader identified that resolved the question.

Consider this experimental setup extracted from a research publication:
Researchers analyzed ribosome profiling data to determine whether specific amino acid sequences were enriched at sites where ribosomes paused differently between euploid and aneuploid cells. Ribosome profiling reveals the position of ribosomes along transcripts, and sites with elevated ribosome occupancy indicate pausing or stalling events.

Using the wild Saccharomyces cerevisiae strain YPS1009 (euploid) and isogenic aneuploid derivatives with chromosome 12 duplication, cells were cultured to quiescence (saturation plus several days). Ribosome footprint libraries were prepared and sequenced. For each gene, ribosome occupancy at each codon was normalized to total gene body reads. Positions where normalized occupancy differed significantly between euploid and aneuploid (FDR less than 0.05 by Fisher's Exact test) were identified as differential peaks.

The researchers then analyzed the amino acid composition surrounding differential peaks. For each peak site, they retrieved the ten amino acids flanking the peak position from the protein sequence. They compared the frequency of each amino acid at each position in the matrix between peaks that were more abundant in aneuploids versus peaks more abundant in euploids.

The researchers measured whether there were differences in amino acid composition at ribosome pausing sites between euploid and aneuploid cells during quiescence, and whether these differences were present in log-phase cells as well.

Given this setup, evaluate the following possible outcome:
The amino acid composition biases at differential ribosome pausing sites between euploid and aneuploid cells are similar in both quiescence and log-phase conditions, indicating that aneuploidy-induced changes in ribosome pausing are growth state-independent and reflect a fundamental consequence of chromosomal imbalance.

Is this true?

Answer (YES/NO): NO